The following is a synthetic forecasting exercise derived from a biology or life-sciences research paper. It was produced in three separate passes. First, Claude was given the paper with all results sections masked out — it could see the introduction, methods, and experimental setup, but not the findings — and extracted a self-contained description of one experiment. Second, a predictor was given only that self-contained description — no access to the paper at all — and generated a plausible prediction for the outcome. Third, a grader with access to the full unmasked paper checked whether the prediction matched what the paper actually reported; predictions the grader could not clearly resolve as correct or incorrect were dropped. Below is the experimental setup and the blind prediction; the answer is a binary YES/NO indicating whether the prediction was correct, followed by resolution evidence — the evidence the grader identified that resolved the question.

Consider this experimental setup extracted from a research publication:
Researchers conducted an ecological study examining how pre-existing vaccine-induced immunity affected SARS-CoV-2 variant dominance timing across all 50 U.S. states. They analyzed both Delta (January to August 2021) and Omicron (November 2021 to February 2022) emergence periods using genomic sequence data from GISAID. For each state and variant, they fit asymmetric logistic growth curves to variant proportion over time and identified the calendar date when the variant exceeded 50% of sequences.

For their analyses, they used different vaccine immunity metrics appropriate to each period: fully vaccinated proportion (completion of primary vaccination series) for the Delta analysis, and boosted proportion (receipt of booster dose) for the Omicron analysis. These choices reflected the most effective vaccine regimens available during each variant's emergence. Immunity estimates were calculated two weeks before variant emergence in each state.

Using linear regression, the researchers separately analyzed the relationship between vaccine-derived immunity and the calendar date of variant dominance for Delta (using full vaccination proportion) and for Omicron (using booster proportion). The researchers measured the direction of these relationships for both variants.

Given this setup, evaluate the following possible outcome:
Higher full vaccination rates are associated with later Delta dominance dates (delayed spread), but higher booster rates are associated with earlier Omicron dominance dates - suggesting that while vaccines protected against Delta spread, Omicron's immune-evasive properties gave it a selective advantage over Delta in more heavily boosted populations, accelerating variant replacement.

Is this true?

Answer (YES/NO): NO